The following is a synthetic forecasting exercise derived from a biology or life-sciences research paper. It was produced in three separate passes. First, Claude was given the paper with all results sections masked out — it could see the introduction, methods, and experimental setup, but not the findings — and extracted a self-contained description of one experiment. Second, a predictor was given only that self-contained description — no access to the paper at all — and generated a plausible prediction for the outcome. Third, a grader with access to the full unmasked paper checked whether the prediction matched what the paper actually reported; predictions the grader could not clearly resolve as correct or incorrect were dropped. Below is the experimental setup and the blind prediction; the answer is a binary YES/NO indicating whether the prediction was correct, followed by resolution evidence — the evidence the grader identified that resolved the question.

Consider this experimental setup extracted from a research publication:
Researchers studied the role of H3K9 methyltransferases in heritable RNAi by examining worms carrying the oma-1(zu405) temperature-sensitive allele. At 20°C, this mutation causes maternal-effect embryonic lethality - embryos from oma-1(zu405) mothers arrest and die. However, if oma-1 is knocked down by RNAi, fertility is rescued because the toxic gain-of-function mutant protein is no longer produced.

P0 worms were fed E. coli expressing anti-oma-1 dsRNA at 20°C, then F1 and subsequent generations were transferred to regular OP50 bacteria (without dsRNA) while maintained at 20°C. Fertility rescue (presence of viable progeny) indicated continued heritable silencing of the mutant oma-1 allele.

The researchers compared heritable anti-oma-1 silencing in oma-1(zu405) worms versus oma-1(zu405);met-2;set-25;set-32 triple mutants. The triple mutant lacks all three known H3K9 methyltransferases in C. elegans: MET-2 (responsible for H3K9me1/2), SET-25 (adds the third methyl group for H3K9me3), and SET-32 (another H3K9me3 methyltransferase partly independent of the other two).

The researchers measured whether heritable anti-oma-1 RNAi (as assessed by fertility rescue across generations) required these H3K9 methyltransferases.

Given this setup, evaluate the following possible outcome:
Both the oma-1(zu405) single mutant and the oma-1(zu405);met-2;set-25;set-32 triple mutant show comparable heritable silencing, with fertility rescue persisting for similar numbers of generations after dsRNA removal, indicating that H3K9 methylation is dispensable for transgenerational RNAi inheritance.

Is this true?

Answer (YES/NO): YES